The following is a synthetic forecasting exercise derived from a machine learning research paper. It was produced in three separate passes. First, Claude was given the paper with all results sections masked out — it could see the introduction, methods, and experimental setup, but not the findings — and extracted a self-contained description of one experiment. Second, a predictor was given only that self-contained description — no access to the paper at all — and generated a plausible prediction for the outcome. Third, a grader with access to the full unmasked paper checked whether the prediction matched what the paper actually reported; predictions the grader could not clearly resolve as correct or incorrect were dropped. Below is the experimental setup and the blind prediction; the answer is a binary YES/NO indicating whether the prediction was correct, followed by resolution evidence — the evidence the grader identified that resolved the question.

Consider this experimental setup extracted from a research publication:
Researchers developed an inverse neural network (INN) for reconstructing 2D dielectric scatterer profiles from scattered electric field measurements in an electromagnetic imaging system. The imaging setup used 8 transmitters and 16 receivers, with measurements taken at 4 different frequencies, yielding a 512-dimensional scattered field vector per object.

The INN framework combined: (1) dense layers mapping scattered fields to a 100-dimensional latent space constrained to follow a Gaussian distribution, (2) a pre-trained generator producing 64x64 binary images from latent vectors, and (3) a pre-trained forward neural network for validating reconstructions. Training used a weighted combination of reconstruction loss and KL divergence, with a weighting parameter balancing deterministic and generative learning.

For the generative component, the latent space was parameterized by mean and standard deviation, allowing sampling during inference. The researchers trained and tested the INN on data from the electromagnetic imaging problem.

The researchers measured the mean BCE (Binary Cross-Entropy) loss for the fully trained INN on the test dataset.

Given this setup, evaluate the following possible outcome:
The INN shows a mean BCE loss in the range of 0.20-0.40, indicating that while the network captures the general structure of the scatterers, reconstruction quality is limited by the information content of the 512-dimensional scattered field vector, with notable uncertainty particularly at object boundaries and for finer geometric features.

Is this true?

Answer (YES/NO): NO